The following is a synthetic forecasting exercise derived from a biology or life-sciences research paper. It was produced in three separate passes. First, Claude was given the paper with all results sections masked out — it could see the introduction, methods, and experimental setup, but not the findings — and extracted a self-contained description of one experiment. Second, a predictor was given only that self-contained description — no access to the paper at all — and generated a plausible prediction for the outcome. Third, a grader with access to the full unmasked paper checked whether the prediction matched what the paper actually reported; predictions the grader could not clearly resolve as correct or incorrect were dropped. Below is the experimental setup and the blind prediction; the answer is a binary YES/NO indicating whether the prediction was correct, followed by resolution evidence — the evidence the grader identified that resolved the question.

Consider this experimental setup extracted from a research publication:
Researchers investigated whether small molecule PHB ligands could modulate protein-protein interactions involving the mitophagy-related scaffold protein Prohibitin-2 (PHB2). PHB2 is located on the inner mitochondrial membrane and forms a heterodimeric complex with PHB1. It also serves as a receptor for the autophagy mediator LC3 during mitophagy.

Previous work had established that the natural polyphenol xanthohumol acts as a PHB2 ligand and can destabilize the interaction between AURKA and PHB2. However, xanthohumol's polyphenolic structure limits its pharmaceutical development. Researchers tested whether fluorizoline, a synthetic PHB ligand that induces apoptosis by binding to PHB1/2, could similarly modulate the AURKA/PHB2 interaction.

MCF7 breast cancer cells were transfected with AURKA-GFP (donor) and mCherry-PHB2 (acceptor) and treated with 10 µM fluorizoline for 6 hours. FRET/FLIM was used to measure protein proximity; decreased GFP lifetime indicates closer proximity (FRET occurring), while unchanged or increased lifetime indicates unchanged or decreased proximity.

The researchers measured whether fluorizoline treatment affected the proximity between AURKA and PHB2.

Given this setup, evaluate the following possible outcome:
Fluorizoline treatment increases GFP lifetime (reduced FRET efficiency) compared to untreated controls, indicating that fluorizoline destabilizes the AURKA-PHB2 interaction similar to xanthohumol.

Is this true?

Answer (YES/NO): YES